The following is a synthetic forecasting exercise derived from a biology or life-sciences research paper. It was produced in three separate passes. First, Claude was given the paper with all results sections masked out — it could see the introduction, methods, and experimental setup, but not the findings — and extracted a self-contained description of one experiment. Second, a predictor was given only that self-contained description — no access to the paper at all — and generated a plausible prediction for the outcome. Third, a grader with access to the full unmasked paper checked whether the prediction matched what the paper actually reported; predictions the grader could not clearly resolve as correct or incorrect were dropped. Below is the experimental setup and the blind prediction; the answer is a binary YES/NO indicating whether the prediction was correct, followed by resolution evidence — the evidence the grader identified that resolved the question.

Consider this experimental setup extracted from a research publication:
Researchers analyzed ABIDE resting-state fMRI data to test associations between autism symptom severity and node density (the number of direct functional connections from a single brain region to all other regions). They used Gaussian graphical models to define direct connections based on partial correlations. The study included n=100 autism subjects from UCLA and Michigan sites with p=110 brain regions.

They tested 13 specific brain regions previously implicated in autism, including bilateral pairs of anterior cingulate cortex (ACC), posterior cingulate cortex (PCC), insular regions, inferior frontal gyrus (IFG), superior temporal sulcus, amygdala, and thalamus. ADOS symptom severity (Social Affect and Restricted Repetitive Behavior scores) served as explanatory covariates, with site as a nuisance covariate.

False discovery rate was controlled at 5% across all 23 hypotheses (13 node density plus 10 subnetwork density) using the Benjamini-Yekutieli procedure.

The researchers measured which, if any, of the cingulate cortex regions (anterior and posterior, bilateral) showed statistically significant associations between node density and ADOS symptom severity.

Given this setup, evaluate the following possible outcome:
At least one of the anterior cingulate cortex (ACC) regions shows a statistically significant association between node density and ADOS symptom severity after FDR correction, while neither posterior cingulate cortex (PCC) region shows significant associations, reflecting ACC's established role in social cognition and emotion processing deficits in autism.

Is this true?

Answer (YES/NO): NO